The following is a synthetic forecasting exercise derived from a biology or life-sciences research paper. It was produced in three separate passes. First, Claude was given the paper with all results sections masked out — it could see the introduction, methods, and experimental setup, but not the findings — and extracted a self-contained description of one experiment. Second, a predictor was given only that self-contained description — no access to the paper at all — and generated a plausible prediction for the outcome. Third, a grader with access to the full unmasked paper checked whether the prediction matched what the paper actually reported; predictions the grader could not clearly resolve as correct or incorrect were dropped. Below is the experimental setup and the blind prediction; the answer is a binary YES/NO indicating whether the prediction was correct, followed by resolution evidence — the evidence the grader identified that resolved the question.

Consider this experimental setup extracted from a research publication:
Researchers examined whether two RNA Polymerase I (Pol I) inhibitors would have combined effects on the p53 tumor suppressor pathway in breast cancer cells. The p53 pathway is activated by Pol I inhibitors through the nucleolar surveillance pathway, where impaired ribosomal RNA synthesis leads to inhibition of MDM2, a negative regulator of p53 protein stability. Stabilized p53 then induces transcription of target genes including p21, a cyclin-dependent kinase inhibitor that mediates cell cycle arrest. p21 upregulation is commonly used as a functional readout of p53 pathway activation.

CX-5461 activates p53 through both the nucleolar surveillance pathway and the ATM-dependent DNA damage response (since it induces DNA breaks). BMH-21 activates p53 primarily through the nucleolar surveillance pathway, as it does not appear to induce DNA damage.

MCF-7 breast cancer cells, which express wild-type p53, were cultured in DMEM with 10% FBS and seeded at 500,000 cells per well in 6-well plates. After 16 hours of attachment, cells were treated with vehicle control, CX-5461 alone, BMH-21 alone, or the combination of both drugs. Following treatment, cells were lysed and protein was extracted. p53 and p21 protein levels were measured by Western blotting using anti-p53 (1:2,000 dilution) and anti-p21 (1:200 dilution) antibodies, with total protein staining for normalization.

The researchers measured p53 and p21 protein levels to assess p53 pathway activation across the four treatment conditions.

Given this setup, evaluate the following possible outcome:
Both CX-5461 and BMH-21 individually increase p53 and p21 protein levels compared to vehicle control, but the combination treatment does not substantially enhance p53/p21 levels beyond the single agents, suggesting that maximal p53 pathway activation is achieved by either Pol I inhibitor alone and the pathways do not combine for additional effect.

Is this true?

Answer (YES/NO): NO